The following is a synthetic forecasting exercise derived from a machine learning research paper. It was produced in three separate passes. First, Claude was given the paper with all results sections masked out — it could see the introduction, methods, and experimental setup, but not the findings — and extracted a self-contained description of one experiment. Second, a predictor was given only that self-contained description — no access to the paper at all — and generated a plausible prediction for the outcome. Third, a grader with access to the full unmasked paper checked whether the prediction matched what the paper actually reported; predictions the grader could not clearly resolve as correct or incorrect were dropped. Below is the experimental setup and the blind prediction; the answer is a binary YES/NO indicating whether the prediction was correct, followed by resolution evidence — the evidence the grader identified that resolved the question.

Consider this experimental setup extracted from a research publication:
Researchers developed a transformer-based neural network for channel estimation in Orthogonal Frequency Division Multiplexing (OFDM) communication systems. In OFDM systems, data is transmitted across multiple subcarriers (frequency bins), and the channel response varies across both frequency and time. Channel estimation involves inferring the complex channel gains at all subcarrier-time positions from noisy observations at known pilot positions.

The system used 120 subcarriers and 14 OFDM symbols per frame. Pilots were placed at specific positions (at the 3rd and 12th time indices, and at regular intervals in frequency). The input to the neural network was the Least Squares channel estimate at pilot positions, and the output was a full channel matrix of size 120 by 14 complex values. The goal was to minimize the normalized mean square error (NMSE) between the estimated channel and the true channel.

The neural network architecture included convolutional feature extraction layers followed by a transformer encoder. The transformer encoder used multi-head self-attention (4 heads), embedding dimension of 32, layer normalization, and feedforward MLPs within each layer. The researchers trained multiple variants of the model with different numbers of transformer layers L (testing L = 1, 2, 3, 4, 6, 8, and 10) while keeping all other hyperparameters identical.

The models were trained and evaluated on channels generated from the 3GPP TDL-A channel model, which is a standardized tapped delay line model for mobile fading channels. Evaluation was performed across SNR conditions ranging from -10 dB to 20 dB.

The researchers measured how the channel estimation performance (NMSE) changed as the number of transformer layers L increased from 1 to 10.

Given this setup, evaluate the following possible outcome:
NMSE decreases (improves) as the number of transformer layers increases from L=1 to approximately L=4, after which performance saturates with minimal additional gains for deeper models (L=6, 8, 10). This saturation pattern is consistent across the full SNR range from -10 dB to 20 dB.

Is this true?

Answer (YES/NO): NO